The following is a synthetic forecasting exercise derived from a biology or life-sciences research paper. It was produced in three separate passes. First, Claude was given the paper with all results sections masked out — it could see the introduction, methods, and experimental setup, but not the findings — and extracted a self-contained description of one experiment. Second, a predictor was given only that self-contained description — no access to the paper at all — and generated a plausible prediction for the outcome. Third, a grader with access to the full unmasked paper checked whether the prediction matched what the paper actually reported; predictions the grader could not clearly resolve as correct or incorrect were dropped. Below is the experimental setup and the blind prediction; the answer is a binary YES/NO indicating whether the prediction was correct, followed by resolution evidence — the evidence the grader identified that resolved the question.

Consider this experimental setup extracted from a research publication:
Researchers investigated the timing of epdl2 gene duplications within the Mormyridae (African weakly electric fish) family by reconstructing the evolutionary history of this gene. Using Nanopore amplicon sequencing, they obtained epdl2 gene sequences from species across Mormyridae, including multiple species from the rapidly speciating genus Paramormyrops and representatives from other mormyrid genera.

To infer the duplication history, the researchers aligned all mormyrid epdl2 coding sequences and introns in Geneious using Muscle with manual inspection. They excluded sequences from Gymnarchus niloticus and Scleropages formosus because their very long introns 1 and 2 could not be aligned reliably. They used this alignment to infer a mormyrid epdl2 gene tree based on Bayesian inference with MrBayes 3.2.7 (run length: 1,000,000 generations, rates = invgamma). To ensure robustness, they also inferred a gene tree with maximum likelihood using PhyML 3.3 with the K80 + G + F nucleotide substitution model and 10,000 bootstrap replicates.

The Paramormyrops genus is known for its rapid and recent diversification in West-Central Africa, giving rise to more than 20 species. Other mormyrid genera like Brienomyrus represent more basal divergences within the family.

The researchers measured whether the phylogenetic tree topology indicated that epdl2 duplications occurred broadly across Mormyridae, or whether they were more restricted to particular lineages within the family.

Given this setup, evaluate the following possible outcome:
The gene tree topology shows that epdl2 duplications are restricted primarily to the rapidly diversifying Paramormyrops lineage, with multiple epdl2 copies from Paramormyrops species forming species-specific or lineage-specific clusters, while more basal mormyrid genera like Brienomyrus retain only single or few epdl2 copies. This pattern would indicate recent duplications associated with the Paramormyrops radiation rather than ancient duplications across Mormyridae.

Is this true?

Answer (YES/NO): YES